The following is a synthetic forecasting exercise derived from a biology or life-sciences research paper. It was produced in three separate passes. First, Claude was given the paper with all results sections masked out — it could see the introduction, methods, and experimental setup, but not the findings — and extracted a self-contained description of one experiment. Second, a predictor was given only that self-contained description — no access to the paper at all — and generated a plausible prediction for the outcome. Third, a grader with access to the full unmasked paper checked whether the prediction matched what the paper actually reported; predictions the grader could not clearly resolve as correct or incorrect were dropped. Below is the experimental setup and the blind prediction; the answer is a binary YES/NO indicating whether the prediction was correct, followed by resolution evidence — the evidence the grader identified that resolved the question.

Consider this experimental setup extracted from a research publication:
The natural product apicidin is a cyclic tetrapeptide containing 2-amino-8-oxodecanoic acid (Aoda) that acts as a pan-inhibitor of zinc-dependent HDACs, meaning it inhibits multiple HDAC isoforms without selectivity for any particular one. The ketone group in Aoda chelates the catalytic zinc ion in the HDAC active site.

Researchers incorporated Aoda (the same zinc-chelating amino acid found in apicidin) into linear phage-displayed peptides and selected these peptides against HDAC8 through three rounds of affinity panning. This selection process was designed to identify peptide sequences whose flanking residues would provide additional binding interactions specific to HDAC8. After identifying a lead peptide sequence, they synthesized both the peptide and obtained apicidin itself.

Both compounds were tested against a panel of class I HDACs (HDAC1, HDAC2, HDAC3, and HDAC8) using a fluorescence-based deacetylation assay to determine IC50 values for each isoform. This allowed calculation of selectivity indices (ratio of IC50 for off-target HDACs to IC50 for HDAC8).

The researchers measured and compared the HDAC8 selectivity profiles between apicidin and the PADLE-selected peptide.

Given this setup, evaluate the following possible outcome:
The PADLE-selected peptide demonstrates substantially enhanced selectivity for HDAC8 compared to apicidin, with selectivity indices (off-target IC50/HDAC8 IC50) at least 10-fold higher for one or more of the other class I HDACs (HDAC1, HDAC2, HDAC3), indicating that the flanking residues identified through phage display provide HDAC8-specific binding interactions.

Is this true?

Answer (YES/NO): YES